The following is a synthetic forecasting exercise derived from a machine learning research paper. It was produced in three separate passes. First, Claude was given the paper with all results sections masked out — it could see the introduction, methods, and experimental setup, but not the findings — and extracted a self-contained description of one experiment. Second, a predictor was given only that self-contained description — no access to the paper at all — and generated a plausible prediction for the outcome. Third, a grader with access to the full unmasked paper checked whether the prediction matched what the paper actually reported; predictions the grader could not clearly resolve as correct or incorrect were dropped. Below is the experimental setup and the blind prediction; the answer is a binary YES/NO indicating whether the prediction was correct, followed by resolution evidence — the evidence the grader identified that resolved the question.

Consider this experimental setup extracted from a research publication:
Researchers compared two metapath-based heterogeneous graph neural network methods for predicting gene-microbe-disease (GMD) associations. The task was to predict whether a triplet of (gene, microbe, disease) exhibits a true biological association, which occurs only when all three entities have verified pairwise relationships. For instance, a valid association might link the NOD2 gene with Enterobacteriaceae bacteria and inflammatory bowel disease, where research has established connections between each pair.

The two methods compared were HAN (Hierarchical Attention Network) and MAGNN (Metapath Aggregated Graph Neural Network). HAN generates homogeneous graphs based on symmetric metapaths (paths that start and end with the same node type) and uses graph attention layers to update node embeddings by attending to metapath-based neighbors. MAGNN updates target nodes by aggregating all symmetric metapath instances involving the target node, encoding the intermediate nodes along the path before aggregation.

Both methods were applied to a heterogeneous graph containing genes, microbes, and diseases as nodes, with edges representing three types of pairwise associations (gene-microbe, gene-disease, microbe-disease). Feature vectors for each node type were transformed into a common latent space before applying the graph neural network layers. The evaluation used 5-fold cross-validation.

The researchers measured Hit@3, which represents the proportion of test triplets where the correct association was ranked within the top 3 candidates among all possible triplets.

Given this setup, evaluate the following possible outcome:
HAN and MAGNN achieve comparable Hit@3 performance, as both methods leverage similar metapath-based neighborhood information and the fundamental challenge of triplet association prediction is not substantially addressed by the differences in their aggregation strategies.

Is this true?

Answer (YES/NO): NO